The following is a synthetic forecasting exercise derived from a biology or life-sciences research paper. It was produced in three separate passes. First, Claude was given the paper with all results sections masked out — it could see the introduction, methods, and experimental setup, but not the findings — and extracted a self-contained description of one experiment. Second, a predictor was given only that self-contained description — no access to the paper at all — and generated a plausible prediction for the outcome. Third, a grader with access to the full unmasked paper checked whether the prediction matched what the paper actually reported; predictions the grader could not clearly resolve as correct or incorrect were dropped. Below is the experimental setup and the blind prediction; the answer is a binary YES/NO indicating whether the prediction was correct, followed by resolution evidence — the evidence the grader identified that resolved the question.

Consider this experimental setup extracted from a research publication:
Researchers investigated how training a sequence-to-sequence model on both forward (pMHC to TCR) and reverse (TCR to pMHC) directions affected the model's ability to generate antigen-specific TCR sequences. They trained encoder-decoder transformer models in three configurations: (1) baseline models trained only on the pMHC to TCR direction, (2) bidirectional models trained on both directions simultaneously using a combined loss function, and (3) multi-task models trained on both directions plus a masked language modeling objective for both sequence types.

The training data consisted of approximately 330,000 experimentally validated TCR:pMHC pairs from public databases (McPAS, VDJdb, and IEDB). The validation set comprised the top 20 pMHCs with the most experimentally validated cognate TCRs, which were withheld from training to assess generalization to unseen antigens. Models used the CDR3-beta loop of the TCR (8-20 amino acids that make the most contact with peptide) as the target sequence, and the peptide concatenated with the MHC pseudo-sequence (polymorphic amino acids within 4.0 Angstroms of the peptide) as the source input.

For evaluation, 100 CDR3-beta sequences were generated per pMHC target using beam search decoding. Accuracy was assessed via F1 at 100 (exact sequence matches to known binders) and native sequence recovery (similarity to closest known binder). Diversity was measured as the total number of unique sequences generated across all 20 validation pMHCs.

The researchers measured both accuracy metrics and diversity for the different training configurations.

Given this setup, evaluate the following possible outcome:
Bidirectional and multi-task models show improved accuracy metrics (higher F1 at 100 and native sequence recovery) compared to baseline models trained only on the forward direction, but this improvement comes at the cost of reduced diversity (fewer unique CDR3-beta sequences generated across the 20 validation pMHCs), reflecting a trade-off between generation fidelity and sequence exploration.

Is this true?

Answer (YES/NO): NO